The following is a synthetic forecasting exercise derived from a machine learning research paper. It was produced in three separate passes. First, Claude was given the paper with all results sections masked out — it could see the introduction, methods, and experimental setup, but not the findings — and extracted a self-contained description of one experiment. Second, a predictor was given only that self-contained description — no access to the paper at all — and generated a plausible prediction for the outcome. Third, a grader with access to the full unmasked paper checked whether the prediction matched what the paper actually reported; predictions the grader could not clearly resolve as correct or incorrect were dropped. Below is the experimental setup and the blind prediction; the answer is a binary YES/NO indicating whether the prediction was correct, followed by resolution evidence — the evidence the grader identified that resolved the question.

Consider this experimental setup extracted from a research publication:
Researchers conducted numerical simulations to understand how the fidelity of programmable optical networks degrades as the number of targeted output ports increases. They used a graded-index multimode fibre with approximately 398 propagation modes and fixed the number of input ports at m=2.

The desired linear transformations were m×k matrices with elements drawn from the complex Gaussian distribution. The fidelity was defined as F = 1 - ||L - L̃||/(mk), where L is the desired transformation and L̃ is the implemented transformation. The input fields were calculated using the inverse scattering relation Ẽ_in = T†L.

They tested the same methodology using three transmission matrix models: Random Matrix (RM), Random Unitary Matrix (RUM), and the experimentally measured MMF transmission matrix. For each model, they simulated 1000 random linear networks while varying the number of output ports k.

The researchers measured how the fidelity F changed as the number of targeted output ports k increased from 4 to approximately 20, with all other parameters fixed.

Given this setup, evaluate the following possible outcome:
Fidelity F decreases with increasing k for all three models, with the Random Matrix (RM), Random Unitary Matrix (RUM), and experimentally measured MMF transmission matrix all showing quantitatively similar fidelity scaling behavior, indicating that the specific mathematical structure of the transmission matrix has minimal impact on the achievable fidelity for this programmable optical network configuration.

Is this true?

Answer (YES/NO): NO